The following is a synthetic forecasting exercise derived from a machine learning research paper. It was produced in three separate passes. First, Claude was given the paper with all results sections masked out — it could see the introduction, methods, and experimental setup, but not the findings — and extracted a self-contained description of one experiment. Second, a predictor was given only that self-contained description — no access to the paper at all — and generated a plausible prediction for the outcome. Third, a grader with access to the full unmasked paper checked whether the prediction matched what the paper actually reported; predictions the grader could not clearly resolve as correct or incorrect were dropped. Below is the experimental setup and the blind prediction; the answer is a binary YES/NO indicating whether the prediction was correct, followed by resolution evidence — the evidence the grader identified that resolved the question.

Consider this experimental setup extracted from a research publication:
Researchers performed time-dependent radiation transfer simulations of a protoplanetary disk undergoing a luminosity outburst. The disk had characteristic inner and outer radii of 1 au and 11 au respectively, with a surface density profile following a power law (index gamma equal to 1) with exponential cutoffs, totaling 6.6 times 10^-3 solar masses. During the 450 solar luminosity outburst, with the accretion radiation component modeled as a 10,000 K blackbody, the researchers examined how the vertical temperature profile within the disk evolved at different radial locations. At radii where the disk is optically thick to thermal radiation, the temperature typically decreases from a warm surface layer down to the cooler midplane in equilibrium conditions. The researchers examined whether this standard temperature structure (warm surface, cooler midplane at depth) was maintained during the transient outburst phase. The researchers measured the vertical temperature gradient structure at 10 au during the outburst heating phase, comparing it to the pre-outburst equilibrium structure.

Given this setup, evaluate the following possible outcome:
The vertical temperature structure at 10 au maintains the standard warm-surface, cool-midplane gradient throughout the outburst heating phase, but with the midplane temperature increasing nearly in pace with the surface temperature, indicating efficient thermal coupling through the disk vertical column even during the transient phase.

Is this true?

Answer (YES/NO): NO